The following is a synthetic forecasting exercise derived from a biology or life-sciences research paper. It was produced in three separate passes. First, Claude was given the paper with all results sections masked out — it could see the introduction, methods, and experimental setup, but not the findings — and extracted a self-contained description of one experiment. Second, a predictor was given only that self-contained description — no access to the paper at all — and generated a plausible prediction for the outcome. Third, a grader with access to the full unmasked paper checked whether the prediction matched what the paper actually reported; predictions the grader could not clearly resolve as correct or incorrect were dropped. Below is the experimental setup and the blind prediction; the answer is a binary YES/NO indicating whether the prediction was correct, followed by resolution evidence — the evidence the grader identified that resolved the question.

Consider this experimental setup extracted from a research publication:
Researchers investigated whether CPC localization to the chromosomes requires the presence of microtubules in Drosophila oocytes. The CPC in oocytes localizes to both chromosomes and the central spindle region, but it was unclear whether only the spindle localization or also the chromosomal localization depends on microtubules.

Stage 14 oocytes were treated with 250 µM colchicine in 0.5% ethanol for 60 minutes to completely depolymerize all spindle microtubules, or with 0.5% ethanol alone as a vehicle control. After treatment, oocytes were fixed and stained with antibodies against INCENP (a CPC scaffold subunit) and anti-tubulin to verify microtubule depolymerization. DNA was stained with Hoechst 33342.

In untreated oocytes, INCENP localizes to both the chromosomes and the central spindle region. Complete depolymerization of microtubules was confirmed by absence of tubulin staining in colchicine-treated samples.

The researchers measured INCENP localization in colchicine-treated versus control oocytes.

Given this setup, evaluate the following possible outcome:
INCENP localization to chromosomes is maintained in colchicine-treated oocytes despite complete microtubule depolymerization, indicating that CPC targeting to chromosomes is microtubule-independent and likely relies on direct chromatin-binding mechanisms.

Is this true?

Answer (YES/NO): YES